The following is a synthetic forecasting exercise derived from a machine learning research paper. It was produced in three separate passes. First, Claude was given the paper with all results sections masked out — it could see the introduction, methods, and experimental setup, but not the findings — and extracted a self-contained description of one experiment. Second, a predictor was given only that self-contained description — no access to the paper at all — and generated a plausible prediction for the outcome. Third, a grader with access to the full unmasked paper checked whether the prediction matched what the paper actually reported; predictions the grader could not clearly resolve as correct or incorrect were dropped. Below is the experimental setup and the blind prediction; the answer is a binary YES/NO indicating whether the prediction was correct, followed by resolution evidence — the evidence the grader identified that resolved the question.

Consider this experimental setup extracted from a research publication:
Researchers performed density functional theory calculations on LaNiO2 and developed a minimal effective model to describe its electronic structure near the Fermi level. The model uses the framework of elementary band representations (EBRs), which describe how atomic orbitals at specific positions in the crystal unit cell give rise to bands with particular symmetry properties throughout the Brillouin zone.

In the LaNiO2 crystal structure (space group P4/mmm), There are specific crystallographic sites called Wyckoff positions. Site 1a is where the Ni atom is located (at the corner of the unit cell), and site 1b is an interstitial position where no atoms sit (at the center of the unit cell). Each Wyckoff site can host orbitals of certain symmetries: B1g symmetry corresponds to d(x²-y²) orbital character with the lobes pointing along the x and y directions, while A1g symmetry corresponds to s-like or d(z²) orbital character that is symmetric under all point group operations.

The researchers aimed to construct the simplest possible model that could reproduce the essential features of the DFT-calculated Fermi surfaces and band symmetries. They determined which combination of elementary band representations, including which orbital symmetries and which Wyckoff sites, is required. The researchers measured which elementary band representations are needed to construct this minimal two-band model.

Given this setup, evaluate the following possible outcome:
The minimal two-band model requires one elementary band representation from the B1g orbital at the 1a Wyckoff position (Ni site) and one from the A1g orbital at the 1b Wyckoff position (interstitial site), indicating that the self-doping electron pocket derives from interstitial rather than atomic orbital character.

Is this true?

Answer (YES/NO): YES